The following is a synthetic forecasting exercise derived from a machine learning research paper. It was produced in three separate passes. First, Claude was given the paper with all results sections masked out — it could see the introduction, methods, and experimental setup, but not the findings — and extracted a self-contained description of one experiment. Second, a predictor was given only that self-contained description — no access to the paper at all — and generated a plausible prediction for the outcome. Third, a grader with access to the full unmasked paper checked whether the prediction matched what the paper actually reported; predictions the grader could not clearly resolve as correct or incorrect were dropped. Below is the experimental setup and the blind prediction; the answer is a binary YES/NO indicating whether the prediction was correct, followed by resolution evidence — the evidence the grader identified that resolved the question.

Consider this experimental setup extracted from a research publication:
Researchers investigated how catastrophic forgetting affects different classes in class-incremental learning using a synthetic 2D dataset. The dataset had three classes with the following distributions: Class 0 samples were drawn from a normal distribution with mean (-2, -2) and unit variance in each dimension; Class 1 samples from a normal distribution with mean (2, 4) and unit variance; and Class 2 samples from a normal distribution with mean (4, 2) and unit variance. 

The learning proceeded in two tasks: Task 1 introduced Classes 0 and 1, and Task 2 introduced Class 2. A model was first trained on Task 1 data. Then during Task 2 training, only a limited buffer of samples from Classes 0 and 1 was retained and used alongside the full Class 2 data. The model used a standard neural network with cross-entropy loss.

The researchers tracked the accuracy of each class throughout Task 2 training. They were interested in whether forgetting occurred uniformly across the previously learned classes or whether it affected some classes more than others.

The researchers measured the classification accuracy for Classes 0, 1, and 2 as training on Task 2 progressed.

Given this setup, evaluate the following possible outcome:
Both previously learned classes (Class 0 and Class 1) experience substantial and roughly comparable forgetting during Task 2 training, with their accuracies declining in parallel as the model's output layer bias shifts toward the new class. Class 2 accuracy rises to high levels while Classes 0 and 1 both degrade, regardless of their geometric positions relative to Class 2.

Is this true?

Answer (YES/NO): NO